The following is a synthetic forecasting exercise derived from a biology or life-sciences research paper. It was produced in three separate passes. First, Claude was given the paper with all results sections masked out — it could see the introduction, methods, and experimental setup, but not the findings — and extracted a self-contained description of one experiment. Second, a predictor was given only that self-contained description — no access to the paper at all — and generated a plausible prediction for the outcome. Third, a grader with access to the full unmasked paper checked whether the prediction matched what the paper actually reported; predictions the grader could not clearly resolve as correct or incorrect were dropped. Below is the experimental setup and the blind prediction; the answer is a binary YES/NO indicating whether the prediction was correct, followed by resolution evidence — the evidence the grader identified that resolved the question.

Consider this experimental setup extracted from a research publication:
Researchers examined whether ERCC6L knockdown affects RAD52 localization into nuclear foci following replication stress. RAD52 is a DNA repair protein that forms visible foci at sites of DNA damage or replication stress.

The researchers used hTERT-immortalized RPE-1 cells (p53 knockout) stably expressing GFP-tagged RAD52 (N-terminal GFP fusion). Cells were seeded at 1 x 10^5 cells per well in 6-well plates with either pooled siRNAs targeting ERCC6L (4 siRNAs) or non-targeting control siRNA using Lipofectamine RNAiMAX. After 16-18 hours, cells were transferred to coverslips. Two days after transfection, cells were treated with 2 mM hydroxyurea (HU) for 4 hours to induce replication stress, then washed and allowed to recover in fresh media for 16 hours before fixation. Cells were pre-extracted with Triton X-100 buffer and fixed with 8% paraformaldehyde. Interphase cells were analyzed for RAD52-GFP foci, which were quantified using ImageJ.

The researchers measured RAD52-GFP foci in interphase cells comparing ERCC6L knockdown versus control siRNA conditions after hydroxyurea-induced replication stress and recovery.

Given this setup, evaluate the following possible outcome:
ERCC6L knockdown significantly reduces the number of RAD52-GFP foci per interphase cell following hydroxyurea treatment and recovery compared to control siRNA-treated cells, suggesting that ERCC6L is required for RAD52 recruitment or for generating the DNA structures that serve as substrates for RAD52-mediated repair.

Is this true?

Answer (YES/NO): NO